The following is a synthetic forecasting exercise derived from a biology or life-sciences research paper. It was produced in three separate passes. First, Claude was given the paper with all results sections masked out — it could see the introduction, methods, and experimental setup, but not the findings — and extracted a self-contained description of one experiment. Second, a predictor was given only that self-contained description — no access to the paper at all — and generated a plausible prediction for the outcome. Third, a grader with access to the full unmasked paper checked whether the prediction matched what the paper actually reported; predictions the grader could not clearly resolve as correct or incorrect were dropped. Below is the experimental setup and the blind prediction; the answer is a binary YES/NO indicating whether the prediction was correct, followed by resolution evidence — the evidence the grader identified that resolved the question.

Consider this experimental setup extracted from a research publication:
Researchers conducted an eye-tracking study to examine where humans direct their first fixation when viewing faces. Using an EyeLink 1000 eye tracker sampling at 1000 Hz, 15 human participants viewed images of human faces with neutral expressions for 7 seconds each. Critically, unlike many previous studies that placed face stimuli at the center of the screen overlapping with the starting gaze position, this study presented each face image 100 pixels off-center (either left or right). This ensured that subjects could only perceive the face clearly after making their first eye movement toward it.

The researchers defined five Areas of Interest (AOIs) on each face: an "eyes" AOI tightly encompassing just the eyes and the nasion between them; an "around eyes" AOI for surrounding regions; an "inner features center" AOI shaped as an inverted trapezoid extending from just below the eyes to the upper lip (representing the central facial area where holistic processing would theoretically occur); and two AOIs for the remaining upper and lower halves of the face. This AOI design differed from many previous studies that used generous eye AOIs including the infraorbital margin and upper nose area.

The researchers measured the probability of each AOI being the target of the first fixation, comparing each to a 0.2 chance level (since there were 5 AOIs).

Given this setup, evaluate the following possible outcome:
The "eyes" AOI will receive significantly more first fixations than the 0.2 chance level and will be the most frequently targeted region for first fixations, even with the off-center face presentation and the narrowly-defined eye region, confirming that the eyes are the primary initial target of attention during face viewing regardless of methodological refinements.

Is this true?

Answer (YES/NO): NO